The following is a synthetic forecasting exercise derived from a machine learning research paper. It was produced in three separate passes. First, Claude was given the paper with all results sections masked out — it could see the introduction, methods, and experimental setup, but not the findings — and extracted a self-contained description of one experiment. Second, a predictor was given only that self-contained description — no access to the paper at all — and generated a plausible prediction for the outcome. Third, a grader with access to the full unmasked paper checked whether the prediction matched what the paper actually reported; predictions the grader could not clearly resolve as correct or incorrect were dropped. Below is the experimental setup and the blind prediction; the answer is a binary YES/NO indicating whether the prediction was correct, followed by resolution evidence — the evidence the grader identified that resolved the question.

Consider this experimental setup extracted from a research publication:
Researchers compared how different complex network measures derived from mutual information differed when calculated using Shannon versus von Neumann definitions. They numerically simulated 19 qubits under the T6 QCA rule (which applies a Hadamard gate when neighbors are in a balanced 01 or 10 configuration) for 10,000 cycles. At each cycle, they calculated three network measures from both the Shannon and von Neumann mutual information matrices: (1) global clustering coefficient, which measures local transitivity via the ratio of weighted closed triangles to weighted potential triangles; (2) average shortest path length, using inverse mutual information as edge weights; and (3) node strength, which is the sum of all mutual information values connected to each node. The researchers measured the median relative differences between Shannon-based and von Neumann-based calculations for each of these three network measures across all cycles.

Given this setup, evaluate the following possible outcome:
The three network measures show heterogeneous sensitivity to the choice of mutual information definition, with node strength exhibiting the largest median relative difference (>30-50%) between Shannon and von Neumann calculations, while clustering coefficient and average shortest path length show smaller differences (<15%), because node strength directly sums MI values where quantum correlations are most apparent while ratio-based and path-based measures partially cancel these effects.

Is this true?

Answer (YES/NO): NO